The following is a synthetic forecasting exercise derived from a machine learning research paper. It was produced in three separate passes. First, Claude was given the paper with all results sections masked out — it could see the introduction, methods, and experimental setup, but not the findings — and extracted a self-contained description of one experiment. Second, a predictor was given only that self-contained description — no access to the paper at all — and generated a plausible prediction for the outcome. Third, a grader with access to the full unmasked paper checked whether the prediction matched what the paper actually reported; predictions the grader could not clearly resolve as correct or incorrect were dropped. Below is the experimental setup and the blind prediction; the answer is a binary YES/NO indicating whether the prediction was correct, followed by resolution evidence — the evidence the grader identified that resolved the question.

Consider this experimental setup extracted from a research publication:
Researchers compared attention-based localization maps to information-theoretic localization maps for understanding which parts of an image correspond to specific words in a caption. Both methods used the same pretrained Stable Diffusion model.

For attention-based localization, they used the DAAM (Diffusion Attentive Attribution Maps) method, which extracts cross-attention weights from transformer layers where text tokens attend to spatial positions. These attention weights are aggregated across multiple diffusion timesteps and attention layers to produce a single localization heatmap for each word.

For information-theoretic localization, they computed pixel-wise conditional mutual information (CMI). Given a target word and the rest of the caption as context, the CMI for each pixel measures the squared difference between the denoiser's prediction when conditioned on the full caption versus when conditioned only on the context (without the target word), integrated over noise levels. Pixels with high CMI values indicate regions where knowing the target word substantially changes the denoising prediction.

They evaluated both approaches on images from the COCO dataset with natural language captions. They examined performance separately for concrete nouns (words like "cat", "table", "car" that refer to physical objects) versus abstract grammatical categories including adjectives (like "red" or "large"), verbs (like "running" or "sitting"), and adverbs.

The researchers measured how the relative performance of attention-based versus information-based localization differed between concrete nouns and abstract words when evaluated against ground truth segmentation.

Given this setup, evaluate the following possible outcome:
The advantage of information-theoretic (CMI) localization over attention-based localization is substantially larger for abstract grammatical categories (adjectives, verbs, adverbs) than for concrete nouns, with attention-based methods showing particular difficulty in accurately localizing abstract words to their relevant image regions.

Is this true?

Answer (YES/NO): YES